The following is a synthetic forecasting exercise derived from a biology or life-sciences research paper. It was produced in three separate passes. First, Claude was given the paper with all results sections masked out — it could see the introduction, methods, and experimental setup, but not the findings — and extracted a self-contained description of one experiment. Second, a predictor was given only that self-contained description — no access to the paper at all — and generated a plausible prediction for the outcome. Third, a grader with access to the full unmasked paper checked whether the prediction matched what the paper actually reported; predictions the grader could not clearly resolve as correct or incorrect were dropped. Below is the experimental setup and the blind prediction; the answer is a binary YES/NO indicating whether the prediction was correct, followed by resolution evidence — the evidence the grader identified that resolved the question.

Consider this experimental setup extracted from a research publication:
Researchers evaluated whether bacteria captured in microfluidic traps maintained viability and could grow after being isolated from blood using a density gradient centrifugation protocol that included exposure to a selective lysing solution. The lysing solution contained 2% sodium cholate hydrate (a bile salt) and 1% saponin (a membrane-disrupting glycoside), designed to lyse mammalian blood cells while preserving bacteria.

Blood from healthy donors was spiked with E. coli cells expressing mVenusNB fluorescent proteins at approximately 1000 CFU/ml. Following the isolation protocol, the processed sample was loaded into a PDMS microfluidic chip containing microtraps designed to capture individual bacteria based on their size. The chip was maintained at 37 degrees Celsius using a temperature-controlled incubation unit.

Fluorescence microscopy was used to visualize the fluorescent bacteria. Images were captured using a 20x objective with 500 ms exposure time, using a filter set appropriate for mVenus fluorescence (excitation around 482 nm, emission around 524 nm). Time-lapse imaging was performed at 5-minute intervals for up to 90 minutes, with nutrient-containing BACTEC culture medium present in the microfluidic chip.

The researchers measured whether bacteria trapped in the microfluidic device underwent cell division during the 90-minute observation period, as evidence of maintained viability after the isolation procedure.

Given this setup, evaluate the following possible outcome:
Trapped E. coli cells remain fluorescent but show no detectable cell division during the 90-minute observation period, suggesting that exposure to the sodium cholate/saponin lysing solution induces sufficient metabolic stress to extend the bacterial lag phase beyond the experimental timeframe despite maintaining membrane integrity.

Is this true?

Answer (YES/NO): NO